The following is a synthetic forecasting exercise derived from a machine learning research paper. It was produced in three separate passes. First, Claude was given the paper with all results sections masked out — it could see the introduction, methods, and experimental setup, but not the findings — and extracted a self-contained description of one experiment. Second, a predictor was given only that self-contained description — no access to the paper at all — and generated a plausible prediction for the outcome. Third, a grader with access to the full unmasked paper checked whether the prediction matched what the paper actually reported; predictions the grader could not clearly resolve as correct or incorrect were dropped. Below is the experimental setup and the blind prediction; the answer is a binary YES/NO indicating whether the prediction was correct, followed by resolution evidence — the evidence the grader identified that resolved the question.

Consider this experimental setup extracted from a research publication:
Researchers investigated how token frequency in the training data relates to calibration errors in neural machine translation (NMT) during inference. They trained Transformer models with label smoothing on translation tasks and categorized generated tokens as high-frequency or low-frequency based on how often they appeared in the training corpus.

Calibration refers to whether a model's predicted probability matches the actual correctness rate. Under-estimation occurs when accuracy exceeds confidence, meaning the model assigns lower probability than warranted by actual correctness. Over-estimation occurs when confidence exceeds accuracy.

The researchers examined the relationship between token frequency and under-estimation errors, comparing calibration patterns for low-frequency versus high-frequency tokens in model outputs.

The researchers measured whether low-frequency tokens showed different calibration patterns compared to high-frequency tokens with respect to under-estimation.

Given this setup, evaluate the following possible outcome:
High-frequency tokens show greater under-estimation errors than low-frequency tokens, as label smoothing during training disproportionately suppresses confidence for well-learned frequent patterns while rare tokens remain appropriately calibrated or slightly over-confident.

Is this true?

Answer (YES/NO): NO